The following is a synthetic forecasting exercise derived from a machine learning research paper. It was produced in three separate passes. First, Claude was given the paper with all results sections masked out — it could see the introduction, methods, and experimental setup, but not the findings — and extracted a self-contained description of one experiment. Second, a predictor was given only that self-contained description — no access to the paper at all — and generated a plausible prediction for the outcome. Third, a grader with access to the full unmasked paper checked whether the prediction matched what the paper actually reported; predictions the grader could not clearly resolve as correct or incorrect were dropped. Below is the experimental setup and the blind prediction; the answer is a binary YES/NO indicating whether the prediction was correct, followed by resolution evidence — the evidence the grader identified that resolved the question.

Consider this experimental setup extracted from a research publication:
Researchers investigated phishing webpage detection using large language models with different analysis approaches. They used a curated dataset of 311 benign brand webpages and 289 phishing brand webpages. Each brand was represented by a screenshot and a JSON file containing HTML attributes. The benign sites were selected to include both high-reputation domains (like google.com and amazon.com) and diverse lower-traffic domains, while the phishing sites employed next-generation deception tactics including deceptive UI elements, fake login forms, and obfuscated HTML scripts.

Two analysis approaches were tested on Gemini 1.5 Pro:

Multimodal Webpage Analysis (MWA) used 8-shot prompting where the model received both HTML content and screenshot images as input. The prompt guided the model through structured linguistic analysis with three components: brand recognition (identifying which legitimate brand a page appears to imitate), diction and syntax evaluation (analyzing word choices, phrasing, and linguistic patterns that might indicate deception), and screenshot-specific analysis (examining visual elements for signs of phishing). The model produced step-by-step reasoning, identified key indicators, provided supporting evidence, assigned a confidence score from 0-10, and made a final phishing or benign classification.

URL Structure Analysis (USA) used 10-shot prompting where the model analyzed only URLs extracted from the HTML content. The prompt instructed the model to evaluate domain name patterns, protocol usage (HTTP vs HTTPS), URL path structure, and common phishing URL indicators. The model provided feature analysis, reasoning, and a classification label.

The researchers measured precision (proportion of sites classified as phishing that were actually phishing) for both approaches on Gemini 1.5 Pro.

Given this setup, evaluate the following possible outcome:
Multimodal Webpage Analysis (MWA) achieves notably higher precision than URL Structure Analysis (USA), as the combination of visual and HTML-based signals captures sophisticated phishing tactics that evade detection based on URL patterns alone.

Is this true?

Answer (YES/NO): YES